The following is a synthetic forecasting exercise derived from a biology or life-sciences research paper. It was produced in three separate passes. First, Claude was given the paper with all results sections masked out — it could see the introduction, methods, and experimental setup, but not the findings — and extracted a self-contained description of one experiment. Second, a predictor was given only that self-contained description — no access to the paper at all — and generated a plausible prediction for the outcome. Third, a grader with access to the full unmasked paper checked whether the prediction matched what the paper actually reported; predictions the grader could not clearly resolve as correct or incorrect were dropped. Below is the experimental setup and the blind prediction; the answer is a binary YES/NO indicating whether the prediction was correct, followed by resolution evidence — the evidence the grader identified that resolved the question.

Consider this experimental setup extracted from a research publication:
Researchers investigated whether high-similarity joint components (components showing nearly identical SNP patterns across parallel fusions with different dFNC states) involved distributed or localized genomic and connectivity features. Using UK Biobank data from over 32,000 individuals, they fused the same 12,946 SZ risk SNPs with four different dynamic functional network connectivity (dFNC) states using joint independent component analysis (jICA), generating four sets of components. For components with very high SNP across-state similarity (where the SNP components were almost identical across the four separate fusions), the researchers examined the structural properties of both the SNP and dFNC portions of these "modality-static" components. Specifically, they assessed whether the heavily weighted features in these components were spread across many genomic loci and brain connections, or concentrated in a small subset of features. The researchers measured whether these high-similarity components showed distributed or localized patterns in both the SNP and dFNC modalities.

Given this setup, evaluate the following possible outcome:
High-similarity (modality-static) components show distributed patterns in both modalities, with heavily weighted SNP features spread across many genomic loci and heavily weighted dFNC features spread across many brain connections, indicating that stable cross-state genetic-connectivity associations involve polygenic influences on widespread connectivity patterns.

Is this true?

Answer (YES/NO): NO